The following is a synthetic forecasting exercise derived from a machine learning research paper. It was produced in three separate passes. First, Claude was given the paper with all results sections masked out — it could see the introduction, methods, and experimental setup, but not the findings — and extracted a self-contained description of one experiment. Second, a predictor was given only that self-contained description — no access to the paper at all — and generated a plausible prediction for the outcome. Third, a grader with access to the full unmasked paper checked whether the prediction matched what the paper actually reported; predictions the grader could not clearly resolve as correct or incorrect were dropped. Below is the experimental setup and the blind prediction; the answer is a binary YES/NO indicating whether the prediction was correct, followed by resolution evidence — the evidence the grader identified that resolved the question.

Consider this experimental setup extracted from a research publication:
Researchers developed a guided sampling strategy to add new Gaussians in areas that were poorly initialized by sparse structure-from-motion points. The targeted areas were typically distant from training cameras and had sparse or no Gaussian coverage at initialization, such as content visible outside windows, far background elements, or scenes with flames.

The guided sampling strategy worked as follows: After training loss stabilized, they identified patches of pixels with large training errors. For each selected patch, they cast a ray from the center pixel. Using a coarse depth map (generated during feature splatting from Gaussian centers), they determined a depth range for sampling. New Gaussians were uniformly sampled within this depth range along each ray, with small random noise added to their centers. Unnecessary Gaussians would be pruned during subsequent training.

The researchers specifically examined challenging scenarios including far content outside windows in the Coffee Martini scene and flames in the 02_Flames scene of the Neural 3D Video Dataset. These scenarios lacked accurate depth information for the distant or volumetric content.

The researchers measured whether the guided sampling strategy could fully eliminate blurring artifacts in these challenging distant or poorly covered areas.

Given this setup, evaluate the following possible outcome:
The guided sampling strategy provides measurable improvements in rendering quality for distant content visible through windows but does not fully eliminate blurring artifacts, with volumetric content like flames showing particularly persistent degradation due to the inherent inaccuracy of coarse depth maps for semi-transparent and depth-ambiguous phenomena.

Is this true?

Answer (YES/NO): NO